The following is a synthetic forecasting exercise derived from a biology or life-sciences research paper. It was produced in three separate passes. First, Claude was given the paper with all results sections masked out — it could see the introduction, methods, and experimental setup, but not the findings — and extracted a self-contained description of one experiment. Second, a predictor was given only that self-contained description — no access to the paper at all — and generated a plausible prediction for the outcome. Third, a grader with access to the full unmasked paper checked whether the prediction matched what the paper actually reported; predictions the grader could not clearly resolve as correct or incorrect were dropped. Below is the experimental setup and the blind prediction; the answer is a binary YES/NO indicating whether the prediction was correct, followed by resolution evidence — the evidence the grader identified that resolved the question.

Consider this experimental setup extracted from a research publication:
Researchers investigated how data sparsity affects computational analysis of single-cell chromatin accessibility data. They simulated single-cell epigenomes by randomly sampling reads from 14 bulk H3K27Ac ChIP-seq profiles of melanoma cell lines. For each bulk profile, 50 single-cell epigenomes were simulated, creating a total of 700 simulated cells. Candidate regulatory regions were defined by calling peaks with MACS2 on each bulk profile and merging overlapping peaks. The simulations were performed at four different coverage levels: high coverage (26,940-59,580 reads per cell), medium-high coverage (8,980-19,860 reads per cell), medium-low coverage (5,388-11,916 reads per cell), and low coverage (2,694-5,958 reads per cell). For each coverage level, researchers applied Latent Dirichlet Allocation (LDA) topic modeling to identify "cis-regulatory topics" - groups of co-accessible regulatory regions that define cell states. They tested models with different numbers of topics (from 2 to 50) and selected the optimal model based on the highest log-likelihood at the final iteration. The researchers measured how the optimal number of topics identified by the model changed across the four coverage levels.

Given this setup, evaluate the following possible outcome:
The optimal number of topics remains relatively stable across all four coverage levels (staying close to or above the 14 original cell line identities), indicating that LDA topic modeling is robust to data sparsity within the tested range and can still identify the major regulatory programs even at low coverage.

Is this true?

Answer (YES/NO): NO